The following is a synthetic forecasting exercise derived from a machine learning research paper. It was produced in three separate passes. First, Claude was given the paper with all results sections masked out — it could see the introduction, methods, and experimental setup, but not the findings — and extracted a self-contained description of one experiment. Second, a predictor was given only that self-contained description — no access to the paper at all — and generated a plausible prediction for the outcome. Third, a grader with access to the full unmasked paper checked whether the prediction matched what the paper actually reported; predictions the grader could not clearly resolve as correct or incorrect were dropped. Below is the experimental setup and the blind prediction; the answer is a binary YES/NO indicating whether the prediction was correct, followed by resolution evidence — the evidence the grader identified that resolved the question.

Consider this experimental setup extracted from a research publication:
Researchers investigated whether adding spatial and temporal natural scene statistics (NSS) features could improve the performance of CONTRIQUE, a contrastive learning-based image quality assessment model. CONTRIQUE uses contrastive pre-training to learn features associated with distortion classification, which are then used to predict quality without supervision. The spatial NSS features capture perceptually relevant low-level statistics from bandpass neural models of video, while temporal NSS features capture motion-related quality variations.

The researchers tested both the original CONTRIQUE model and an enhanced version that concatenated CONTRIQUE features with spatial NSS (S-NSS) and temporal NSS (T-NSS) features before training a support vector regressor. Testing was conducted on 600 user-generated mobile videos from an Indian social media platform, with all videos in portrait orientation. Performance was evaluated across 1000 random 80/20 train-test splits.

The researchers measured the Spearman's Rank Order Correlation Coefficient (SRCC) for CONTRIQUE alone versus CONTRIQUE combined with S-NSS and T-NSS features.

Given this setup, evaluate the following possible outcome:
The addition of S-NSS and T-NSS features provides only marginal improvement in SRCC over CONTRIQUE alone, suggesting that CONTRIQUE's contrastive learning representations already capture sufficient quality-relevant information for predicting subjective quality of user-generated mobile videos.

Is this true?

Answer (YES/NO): NO